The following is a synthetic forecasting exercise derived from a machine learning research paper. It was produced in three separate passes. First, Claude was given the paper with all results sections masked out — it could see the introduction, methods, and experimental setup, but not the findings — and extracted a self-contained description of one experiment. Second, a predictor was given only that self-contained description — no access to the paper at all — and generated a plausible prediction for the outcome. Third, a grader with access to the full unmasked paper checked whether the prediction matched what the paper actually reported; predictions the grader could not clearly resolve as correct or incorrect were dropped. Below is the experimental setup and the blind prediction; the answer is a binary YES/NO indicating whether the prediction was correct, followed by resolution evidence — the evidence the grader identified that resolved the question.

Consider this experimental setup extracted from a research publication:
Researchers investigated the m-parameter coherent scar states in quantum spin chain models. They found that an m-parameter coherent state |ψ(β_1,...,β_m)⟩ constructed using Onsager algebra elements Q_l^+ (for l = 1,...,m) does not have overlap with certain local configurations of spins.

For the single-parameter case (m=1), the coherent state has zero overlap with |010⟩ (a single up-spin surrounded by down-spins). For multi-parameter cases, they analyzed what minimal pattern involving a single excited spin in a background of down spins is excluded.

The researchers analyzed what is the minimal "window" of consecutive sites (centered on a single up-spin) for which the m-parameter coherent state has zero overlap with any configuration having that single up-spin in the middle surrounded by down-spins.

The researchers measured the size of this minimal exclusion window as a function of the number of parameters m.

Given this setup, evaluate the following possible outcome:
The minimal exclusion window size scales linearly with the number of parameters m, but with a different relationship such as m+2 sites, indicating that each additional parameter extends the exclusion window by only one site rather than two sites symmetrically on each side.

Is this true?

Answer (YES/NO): NO